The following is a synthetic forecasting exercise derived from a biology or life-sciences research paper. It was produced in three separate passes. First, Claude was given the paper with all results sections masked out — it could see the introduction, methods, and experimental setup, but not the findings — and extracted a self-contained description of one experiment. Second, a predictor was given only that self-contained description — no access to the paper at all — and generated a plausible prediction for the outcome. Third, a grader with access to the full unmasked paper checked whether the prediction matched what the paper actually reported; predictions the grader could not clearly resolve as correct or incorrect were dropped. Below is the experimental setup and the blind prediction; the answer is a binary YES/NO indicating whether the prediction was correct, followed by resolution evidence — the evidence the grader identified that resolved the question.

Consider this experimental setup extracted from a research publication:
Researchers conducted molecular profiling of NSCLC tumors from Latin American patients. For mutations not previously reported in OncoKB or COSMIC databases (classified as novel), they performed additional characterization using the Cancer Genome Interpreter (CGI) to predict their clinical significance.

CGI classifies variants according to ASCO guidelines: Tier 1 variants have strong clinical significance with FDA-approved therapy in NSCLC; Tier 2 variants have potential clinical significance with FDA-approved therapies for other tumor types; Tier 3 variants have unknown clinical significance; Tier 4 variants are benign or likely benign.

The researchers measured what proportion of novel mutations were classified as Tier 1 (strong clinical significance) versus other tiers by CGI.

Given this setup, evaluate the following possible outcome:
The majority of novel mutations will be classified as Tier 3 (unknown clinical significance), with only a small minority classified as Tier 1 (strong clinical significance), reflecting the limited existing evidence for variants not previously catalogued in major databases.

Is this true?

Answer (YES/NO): NO